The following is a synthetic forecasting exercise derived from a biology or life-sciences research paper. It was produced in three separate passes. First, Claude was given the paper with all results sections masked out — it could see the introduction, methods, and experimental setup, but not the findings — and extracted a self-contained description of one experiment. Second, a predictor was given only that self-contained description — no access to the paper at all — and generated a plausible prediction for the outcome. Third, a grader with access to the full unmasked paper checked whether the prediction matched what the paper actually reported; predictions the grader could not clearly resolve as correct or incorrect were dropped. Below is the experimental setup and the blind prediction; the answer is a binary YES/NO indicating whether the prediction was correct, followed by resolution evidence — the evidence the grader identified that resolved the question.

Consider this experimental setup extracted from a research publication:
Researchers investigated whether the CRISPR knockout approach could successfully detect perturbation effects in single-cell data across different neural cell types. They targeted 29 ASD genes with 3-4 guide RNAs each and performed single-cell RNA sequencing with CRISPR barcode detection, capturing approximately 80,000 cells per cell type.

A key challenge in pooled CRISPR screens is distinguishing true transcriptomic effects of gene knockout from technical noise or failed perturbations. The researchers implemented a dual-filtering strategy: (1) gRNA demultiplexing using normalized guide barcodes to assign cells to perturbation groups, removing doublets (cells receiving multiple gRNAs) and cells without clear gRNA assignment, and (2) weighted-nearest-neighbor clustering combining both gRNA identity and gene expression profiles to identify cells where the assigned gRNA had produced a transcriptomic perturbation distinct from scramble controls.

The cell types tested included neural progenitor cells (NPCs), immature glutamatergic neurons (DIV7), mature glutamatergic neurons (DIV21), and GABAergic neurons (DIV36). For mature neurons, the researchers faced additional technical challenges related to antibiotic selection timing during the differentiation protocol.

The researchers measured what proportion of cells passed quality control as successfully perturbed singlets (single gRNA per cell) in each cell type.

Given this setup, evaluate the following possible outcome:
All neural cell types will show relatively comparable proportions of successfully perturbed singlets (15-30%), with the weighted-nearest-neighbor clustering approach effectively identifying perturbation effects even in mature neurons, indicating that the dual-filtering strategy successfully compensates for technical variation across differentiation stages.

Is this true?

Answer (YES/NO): NO